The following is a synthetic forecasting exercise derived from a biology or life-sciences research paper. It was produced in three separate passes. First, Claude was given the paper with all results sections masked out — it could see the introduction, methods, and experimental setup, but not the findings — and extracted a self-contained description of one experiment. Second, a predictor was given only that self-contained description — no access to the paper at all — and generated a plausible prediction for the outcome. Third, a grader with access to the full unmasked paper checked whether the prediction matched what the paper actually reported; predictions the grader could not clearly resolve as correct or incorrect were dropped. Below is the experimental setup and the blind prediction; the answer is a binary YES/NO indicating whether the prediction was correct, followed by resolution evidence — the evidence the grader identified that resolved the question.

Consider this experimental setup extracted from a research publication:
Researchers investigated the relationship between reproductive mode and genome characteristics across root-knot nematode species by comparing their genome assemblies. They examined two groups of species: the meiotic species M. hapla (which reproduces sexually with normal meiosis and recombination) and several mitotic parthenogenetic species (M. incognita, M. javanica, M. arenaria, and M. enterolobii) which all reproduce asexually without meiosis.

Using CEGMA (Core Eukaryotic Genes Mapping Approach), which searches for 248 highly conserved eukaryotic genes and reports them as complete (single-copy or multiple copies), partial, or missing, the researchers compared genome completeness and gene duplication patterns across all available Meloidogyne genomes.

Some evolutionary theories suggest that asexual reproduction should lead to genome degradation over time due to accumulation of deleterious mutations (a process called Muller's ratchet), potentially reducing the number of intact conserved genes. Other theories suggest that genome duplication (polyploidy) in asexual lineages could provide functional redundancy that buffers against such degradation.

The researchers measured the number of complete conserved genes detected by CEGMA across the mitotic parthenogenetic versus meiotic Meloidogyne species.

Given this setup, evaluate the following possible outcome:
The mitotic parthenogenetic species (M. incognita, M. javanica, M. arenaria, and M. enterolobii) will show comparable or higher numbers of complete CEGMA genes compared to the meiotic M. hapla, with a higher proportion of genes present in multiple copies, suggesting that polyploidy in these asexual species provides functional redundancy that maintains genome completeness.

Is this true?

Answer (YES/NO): YES